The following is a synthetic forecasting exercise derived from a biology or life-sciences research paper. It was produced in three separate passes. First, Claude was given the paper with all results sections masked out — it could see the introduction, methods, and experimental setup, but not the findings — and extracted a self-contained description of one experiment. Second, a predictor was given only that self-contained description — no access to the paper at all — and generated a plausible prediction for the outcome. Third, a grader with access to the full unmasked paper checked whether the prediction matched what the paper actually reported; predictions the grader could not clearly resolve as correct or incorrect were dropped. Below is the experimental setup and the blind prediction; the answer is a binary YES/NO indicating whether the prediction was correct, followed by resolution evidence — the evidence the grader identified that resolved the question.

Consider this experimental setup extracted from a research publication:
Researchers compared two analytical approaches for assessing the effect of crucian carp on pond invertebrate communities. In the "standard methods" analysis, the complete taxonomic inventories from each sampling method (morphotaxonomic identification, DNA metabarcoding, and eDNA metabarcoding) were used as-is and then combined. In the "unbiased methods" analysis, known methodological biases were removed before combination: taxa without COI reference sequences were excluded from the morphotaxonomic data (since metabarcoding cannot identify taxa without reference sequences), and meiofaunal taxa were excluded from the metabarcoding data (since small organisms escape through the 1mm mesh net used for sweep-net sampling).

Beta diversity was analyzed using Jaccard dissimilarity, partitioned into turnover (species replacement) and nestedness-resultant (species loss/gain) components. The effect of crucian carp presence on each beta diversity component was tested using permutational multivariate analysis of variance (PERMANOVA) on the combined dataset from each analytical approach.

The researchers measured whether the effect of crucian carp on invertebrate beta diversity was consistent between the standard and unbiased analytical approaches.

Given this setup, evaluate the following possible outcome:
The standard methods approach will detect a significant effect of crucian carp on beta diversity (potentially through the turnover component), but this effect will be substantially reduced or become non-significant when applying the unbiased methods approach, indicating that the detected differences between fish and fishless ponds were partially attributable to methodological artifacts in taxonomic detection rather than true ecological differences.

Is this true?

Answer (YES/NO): NO